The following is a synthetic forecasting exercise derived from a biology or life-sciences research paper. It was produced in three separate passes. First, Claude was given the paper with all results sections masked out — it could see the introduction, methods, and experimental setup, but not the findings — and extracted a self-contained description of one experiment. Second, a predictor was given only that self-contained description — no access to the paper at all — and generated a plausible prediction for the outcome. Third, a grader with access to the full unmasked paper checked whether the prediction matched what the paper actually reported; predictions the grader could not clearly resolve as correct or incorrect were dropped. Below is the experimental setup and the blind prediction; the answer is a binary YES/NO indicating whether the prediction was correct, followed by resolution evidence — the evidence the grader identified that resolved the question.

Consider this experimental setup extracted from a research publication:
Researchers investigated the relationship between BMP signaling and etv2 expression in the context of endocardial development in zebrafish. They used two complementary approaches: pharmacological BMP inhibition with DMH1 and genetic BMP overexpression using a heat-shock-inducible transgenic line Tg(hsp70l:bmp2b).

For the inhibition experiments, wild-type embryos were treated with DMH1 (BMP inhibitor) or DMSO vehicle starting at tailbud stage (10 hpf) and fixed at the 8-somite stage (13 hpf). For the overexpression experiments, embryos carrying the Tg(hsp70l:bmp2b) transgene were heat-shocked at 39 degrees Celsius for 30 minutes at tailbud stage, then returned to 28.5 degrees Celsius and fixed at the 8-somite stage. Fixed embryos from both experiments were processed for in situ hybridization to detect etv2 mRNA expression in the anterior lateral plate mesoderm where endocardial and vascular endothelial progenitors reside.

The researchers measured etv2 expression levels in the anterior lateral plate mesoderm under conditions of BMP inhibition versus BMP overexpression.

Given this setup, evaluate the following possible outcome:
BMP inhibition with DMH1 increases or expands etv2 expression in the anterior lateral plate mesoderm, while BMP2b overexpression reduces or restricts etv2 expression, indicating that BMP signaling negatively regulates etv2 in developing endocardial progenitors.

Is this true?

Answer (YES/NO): NO